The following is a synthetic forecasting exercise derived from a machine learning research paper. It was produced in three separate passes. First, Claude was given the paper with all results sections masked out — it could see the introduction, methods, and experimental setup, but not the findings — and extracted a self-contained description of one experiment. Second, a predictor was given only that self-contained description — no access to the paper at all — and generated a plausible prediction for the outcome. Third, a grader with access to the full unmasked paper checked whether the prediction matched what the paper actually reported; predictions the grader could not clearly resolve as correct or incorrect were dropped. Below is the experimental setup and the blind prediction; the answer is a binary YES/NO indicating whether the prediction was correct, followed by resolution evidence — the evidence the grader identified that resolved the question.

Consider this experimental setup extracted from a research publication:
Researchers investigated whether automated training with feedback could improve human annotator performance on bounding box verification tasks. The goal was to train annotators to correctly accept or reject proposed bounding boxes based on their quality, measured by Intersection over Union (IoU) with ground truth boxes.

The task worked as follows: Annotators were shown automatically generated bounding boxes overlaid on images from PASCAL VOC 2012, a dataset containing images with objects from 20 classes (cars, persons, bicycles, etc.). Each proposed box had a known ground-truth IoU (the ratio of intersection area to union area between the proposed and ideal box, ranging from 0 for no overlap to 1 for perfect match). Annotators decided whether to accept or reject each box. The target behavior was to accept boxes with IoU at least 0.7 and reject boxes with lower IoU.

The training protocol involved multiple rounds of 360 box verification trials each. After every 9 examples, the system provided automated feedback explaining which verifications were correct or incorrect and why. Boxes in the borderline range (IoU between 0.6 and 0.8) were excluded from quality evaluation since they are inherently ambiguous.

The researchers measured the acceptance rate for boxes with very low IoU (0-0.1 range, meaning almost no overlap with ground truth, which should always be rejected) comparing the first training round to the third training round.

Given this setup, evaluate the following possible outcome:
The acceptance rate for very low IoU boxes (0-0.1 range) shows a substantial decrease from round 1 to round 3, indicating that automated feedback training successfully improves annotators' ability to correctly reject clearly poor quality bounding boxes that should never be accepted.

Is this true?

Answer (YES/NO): YES